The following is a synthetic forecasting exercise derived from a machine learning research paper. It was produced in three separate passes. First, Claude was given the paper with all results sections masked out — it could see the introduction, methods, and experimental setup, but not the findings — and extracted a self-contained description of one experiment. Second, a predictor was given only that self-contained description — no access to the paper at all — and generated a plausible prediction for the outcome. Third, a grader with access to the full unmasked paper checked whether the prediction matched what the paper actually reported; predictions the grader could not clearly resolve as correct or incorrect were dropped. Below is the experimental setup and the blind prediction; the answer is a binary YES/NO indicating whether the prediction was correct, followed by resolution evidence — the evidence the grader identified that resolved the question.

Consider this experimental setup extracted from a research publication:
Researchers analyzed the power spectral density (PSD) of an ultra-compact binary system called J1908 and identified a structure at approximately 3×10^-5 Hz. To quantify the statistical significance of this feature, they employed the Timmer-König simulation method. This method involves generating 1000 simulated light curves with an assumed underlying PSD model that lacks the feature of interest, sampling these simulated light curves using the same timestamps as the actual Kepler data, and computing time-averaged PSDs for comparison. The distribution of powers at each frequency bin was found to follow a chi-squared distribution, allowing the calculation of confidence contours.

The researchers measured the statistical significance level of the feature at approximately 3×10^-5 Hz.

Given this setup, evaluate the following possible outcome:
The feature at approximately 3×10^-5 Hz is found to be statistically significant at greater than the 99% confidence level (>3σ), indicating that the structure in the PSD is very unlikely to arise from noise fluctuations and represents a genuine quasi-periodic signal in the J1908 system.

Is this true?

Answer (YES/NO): YES